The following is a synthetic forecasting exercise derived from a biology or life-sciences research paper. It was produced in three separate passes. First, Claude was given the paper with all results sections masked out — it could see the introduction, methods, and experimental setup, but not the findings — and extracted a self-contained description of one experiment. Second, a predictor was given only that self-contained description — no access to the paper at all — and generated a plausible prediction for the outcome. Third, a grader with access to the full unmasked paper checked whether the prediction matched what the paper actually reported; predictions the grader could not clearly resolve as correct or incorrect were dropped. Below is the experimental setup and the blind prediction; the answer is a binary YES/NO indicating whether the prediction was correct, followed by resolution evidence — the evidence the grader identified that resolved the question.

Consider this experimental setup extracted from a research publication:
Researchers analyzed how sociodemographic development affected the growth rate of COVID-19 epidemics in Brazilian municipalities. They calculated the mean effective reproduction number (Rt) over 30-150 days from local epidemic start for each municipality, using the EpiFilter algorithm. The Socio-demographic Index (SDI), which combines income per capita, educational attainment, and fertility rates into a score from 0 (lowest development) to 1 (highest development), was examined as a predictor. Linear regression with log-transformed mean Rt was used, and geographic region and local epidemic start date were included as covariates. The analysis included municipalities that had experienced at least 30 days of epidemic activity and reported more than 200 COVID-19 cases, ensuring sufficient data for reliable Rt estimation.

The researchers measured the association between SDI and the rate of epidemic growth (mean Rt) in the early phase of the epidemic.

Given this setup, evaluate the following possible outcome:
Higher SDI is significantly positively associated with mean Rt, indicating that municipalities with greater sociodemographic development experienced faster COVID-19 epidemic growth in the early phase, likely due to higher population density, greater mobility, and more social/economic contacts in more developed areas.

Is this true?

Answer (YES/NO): NO